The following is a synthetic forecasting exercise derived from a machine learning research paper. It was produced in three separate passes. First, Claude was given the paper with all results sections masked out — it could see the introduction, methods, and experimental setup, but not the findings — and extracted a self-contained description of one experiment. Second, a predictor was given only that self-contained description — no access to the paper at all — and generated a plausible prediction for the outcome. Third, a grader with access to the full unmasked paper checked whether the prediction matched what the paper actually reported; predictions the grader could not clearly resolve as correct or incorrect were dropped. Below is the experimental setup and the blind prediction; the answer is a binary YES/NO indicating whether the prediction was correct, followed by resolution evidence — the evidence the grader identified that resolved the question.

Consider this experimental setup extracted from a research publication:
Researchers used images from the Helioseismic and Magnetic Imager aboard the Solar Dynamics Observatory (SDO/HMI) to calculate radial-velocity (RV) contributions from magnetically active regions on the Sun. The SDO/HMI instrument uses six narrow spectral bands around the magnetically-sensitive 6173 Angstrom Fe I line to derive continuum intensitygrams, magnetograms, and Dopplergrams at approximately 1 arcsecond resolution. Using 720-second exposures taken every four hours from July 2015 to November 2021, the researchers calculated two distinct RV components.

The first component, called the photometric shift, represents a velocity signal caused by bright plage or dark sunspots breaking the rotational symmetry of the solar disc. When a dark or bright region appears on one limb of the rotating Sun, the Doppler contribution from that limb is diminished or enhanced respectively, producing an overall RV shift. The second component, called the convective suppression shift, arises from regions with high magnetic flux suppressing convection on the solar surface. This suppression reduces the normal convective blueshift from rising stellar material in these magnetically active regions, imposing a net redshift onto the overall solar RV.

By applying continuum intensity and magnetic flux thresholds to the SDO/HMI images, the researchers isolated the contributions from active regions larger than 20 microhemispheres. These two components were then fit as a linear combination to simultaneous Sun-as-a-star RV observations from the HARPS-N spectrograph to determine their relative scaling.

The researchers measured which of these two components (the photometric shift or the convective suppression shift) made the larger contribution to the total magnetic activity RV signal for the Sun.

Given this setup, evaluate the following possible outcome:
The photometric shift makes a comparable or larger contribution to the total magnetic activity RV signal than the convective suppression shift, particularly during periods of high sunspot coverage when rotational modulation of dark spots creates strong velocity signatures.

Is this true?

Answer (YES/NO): NO